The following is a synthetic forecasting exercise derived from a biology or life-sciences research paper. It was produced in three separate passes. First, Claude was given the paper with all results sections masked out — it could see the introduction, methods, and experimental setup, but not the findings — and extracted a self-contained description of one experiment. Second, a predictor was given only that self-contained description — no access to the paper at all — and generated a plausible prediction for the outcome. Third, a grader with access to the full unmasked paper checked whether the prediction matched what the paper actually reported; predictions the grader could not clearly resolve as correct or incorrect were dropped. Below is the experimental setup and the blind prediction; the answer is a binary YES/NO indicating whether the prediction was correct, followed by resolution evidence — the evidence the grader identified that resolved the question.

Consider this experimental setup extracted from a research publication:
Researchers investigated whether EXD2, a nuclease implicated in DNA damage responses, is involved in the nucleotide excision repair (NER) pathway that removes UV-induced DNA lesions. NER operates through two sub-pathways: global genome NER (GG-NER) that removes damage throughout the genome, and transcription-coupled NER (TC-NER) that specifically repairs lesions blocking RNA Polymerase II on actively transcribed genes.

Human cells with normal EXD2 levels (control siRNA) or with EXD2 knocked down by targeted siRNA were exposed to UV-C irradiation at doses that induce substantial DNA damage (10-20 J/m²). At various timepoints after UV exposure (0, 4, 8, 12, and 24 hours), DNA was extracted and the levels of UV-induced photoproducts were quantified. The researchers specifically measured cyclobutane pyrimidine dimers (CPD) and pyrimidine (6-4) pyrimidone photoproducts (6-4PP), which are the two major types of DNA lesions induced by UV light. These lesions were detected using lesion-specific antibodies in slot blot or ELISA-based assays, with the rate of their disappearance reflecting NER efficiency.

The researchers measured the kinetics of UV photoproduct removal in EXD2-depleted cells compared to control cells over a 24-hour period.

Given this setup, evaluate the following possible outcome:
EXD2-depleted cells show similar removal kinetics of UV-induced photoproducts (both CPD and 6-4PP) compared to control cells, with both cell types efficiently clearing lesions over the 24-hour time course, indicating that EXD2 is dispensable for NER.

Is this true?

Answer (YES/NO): YES